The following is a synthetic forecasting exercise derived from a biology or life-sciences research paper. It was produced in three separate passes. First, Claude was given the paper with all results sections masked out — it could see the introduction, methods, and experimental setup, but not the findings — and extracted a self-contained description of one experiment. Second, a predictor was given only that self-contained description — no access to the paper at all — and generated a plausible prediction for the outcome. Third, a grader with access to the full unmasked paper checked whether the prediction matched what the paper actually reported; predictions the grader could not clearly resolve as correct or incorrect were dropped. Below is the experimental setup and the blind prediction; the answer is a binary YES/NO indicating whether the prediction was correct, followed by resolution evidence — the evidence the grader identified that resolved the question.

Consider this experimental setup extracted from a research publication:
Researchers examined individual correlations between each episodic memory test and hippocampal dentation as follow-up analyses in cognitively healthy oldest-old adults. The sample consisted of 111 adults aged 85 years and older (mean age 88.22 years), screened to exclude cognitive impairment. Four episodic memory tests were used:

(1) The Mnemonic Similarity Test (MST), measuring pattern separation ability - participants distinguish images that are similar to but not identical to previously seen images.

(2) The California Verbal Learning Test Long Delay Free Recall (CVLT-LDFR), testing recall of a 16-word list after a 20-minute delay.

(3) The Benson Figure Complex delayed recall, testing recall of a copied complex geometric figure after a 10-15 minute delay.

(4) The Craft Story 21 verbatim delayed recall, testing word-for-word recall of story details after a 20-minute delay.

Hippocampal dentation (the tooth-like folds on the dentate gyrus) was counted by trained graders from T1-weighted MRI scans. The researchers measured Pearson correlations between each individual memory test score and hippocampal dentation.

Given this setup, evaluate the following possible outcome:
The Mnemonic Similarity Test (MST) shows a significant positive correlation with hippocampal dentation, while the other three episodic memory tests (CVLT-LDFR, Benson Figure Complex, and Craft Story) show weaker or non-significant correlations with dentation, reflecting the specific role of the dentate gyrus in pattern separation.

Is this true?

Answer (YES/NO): NO